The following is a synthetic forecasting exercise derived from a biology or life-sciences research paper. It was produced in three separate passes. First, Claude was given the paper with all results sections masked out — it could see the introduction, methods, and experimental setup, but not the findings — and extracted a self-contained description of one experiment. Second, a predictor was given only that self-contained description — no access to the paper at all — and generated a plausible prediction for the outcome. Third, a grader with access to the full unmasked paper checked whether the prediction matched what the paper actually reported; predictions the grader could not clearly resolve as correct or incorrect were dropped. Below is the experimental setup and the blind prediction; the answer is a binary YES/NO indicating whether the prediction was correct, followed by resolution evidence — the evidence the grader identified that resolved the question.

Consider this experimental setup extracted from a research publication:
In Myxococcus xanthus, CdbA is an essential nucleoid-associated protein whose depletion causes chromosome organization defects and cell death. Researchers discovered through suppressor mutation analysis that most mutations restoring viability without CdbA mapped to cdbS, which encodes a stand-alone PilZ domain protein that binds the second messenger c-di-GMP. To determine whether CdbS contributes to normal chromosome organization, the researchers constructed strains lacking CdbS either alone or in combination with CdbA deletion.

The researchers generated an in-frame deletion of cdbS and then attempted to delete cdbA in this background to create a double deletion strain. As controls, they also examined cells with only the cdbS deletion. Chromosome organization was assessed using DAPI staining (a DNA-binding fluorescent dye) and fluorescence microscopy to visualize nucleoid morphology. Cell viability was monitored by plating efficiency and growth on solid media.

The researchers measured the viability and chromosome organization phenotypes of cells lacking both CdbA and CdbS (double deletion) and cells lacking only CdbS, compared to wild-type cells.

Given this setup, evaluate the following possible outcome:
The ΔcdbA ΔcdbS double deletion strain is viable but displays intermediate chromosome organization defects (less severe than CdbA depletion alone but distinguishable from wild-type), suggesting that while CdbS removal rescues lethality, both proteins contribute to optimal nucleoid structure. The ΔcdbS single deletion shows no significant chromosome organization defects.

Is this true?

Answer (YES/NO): NO